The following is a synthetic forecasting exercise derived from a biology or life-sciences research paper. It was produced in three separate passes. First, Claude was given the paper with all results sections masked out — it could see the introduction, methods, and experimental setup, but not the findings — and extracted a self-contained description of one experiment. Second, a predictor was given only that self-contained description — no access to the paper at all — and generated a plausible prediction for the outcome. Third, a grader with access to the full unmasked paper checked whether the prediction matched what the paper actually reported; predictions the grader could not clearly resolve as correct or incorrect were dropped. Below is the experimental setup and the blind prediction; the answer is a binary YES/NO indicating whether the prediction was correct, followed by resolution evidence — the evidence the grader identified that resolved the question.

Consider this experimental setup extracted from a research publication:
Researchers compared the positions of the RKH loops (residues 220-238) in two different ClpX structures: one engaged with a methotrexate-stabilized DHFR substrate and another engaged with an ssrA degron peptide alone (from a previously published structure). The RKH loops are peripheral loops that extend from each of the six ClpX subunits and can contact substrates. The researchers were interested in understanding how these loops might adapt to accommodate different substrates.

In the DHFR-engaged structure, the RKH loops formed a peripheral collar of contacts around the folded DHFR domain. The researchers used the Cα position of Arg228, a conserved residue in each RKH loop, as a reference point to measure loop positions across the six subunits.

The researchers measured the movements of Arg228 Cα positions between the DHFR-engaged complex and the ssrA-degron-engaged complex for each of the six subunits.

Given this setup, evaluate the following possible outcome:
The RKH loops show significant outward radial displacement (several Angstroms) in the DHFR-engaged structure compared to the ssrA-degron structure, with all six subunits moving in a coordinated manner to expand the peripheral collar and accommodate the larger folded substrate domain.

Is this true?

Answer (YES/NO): NO